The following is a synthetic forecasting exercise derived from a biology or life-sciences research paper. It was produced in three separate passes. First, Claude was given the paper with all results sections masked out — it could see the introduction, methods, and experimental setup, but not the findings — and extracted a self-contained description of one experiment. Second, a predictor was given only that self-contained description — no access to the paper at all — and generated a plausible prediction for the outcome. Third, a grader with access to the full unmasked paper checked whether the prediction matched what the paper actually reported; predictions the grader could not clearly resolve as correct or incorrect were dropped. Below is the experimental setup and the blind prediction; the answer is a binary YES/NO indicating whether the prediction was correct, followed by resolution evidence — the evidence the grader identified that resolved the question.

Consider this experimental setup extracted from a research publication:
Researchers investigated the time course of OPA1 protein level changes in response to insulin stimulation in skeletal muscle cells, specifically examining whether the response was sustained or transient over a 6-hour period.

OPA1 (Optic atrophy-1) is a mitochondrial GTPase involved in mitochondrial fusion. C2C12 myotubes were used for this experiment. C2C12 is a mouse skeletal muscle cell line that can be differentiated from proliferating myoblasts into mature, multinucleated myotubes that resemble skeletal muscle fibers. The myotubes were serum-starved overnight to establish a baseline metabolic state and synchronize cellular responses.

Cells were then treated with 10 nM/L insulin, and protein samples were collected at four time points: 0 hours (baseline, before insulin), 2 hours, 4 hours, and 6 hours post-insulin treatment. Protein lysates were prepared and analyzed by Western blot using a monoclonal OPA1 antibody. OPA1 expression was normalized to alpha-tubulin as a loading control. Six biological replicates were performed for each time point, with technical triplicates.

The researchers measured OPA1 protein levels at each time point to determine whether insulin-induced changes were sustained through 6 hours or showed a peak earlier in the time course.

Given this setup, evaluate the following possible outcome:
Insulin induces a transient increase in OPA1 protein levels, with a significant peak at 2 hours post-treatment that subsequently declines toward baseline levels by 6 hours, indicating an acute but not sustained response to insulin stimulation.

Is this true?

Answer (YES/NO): NO